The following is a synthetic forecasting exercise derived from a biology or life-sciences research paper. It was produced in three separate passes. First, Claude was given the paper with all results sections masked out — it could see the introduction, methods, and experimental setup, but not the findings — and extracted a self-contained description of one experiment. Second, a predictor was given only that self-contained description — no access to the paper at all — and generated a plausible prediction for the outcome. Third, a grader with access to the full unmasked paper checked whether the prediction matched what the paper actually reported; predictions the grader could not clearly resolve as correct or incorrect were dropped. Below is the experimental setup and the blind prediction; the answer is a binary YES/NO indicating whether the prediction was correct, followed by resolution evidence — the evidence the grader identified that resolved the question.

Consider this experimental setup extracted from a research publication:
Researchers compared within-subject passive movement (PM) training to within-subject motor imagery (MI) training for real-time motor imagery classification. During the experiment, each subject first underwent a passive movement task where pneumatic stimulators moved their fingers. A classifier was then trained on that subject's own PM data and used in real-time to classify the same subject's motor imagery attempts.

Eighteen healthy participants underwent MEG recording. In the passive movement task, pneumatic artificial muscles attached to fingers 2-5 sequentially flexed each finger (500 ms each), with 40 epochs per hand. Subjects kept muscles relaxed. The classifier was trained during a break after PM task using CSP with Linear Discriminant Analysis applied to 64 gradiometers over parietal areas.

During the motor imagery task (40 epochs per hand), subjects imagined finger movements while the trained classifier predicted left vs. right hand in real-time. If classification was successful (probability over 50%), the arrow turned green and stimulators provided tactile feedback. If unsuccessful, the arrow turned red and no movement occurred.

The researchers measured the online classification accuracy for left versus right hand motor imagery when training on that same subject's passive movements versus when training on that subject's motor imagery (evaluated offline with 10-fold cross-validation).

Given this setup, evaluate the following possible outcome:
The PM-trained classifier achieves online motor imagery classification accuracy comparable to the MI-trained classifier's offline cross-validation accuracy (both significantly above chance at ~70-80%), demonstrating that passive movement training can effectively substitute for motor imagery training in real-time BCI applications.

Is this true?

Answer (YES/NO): NO